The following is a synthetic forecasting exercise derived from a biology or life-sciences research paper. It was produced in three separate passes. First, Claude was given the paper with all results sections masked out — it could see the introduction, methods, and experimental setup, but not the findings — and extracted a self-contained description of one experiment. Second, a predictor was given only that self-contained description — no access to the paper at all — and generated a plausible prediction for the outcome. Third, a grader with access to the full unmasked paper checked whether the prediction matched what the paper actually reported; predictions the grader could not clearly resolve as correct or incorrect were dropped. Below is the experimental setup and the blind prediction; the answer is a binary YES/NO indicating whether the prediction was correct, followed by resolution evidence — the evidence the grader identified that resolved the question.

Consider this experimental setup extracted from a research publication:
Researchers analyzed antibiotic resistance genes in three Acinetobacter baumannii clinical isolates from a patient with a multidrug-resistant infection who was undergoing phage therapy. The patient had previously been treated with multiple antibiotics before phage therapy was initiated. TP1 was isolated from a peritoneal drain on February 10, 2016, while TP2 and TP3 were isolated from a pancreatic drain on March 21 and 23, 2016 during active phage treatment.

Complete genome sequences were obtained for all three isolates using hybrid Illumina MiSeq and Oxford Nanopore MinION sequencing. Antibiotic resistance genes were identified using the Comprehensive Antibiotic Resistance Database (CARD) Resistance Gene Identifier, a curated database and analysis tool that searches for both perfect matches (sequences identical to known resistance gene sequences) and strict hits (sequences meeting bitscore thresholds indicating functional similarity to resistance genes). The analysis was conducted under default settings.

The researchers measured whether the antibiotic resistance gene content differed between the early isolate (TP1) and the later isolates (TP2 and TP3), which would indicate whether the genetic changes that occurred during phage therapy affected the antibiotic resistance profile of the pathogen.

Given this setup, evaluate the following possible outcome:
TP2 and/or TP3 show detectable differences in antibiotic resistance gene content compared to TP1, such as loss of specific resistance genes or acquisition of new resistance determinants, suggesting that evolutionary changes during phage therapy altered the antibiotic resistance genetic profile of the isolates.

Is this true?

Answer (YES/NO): YES